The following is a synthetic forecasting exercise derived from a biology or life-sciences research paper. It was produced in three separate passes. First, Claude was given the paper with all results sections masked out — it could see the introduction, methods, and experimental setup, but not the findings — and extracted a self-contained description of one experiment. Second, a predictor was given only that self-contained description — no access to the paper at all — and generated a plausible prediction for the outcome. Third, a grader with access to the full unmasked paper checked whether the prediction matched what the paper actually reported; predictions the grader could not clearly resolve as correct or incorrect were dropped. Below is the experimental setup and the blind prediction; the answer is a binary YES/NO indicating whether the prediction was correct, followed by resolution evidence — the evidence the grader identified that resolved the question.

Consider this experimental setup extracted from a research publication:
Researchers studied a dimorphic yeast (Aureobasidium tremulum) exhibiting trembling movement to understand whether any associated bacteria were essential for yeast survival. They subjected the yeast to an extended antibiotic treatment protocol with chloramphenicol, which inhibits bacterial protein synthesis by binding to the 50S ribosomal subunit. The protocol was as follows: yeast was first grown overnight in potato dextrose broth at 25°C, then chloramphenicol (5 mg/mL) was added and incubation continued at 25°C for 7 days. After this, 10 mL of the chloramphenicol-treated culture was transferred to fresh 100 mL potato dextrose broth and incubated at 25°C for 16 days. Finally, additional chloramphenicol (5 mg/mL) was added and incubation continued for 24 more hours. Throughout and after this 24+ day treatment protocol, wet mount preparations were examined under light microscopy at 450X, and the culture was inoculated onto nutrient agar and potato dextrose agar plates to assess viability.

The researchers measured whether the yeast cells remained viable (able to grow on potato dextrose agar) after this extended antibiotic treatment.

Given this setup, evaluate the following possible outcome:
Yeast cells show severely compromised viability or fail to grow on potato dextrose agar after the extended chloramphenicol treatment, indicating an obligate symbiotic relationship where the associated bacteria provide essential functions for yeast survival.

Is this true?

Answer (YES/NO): NO